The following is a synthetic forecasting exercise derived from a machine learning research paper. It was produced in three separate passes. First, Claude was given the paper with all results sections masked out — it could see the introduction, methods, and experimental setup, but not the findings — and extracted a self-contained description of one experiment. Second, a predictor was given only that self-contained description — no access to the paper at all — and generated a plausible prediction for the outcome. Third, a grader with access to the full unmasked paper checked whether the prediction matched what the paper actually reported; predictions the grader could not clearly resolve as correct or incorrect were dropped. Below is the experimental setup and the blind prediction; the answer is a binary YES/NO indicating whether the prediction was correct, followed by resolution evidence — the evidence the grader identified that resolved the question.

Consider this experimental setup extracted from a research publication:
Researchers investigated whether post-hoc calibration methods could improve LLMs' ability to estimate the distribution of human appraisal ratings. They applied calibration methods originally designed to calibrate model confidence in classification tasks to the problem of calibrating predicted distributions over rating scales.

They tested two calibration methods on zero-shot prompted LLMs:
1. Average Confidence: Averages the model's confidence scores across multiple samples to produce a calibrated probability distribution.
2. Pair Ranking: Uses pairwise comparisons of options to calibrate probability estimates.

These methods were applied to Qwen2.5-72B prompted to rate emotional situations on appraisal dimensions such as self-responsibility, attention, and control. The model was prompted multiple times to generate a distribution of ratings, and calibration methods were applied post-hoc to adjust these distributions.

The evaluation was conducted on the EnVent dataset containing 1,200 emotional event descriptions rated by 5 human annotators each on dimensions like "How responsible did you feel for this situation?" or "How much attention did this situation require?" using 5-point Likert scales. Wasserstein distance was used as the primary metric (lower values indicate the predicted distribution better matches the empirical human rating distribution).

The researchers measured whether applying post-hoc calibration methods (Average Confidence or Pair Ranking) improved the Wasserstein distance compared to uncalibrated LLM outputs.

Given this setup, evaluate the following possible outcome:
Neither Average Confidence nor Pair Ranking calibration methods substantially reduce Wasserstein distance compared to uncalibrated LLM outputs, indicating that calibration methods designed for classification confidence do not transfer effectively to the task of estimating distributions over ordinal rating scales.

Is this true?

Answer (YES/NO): YES